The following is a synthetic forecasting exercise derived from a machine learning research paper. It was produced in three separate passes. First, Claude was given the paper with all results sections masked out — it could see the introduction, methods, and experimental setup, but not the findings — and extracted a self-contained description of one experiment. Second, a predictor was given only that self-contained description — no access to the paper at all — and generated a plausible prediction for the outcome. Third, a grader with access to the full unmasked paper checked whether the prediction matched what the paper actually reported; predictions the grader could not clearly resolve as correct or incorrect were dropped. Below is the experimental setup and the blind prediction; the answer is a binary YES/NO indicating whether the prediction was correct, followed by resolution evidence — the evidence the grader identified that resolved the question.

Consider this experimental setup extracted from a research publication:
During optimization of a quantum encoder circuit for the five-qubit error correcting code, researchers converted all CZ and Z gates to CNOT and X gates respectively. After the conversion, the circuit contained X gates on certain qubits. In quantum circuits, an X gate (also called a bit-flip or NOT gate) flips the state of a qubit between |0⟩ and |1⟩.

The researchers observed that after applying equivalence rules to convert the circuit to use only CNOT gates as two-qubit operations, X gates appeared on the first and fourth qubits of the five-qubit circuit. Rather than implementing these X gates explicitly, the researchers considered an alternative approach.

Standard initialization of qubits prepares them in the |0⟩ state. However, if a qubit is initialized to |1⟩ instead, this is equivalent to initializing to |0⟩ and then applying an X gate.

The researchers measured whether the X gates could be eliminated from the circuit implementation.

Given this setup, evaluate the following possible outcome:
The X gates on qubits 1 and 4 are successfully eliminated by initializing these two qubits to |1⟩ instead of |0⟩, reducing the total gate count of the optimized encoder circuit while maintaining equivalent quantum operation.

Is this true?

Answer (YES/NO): YES